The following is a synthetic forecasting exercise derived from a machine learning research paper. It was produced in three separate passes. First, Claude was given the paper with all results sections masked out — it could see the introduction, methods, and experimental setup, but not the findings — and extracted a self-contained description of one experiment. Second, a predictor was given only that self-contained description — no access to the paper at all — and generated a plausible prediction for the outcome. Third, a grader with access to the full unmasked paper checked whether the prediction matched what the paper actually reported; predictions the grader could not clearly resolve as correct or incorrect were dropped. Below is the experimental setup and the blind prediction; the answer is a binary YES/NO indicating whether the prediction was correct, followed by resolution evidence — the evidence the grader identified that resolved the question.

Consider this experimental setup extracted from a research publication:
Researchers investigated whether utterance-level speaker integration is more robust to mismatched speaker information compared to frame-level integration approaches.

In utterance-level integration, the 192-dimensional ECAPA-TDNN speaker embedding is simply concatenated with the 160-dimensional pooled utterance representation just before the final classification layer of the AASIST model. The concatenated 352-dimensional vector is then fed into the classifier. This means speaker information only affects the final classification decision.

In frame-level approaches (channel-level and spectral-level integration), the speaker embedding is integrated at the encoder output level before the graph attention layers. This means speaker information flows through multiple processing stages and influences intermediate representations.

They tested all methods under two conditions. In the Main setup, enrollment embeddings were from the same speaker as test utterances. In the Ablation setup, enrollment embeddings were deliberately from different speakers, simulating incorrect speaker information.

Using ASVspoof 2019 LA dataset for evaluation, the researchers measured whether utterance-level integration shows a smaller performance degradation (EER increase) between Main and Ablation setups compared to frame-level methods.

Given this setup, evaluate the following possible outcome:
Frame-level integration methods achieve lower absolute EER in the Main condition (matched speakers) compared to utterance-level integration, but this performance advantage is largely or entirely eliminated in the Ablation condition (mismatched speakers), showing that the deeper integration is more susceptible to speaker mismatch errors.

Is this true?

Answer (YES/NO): NO